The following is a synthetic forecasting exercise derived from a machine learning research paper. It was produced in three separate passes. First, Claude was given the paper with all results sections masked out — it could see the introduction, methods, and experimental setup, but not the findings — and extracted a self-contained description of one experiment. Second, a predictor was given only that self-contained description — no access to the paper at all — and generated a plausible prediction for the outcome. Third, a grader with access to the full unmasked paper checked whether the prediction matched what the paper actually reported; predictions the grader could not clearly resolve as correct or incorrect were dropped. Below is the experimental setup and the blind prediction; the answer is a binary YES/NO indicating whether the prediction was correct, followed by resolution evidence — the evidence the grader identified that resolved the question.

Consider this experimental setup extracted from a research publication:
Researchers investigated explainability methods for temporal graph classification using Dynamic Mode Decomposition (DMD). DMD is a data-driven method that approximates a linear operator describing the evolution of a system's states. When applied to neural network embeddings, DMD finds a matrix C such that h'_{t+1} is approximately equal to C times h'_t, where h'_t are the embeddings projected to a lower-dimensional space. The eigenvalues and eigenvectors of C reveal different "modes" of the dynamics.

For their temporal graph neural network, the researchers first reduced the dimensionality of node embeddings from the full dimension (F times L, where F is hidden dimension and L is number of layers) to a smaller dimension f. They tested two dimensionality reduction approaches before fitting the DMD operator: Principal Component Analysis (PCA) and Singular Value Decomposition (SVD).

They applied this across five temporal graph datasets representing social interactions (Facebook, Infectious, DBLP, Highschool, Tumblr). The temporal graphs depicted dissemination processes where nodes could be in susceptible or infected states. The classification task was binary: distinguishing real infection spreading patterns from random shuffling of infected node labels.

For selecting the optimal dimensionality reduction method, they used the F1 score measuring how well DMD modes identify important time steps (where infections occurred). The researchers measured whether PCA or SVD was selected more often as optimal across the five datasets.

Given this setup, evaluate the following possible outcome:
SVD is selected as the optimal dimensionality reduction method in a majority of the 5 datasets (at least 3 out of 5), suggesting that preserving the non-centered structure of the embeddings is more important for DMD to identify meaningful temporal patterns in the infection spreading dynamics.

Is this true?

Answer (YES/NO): YES